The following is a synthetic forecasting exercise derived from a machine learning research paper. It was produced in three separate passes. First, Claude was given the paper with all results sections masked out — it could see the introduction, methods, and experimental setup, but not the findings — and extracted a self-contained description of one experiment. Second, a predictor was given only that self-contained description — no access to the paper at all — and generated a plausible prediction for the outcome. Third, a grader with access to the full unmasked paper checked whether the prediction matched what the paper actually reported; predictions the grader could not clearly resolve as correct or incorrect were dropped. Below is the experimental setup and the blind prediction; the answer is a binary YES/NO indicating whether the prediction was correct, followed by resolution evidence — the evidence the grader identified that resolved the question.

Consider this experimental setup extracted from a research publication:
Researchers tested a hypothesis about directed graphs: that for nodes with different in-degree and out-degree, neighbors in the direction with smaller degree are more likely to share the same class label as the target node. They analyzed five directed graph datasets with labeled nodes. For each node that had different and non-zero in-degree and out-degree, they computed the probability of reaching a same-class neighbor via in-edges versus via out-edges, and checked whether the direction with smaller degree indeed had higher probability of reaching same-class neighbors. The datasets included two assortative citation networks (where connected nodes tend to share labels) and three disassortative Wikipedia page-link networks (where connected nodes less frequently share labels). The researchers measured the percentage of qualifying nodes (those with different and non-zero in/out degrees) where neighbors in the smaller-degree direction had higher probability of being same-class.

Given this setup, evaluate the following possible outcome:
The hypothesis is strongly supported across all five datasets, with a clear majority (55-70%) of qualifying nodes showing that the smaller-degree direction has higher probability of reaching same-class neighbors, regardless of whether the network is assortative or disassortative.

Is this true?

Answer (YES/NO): NO